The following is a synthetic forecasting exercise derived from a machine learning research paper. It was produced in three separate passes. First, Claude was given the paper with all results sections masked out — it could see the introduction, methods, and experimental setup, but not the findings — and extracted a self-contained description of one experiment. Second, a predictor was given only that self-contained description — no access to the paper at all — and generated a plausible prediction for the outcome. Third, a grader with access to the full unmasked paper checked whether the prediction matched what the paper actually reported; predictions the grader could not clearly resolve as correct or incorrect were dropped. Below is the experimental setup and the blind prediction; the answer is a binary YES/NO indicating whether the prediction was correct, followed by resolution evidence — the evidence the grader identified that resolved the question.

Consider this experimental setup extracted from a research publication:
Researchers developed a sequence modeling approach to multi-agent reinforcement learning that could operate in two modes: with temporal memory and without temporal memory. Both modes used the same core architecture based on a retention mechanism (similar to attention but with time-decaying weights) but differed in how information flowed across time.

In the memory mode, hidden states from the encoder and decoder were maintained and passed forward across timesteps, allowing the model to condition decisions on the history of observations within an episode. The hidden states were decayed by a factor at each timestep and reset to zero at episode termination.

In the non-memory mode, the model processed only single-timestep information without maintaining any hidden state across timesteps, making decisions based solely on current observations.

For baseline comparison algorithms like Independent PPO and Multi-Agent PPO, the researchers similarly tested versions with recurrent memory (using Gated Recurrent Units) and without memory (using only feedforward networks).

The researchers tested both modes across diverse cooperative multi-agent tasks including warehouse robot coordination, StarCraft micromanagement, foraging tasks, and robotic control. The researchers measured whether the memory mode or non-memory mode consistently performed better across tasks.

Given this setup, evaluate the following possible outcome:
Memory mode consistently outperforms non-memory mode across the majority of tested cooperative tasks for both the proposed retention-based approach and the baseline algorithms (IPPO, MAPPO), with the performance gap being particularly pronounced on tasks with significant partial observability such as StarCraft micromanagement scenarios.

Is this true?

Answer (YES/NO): NO